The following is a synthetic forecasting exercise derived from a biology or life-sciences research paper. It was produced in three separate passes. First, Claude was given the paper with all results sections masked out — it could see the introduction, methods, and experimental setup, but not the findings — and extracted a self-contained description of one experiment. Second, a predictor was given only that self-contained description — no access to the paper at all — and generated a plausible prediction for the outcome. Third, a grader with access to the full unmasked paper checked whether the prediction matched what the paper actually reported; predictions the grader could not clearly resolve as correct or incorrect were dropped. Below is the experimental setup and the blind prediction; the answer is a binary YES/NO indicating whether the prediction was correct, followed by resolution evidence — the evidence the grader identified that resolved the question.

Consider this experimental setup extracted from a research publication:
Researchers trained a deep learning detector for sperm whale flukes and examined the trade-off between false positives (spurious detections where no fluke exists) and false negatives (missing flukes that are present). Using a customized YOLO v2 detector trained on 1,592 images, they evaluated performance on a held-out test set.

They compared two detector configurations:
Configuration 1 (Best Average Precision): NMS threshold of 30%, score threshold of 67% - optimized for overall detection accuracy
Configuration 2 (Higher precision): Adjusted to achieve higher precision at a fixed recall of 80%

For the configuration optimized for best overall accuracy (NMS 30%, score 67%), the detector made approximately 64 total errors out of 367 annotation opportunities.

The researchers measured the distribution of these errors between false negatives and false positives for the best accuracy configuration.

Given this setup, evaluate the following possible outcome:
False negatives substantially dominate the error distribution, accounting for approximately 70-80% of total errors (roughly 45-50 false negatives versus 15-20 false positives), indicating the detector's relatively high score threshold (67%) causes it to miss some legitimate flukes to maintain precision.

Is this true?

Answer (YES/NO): NO